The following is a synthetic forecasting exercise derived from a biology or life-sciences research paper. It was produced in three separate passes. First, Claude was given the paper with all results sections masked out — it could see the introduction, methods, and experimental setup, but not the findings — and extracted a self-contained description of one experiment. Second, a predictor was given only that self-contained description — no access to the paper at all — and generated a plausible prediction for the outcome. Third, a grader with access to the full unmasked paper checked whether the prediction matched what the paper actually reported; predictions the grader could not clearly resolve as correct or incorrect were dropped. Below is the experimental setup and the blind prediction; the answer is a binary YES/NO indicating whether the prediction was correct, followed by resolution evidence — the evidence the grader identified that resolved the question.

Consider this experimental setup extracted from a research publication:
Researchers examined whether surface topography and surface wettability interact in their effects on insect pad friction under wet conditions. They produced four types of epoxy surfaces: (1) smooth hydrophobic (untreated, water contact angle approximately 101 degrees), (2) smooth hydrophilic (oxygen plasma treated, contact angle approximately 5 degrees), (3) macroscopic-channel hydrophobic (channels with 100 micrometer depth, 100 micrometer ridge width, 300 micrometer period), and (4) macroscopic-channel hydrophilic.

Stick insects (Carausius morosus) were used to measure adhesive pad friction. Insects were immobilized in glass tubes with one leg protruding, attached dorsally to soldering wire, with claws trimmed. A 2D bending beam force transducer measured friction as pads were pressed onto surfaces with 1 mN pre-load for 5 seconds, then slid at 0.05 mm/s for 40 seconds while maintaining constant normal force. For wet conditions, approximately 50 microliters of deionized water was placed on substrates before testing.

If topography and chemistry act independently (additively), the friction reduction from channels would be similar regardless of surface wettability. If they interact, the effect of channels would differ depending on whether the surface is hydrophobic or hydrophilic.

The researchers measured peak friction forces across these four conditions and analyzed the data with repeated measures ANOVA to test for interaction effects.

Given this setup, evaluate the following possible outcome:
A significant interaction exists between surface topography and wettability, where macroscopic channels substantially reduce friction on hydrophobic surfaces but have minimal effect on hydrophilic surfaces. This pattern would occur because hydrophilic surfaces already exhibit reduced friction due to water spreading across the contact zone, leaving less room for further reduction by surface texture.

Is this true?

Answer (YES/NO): YES